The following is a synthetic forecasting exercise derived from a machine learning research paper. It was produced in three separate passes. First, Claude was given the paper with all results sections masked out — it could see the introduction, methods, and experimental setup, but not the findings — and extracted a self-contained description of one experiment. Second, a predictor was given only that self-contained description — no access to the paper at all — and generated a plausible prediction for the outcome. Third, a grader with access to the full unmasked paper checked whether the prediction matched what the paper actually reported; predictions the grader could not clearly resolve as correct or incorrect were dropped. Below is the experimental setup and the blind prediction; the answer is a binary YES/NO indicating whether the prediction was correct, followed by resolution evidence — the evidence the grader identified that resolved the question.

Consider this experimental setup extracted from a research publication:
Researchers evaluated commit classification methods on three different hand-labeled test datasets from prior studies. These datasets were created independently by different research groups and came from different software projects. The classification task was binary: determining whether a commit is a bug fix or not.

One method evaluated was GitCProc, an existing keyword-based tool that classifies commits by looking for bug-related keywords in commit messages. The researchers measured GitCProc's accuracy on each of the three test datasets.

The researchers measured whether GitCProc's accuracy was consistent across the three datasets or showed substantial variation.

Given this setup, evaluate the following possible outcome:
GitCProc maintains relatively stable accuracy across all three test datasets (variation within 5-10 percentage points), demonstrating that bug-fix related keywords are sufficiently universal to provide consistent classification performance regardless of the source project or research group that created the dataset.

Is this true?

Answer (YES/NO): NO